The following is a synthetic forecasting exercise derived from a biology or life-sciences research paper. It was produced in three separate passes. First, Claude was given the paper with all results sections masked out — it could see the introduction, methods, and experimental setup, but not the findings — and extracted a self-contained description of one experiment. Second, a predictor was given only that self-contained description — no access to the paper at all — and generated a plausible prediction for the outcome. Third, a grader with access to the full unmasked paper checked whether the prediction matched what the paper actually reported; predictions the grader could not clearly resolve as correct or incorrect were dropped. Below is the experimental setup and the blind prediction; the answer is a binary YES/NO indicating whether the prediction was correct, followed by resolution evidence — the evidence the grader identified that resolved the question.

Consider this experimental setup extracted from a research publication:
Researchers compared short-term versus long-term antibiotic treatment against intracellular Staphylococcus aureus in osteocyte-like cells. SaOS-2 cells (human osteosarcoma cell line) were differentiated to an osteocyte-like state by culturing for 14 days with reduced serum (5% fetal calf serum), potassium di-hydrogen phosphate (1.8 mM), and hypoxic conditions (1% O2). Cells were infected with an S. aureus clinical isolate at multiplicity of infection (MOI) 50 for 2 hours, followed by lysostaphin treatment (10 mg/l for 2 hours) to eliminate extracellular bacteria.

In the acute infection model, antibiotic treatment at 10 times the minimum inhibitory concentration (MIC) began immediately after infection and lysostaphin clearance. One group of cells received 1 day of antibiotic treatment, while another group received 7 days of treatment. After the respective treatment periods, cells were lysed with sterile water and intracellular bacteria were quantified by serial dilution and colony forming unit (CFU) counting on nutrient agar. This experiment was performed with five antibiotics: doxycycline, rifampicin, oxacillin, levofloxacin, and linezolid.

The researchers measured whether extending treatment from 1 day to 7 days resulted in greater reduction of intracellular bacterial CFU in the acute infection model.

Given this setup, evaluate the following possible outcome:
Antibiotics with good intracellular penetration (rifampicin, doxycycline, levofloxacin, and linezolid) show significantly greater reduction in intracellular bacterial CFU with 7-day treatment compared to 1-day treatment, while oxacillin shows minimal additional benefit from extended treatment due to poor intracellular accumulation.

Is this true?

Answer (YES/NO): NO